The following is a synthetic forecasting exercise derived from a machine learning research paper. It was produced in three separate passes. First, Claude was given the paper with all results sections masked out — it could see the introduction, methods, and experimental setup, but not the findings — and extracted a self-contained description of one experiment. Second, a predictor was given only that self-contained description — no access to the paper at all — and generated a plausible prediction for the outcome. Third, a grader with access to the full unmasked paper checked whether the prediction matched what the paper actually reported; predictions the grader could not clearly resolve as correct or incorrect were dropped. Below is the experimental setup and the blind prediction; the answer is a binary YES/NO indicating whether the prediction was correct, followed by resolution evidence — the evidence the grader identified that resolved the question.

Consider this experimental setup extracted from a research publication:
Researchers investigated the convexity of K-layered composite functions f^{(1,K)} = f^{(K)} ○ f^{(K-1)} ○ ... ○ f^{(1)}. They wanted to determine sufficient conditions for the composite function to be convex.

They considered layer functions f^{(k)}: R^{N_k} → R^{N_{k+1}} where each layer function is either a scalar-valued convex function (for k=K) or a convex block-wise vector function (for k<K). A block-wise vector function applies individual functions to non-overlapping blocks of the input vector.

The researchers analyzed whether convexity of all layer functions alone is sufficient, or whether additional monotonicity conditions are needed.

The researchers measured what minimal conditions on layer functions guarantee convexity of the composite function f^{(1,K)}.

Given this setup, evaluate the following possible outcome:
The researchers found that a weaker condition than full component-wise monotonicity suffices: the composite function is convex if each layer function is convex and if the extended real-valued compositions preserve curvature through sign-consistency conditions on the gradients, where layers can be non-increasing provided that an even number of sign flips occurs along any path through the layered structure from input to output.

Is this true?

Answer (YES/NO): NO